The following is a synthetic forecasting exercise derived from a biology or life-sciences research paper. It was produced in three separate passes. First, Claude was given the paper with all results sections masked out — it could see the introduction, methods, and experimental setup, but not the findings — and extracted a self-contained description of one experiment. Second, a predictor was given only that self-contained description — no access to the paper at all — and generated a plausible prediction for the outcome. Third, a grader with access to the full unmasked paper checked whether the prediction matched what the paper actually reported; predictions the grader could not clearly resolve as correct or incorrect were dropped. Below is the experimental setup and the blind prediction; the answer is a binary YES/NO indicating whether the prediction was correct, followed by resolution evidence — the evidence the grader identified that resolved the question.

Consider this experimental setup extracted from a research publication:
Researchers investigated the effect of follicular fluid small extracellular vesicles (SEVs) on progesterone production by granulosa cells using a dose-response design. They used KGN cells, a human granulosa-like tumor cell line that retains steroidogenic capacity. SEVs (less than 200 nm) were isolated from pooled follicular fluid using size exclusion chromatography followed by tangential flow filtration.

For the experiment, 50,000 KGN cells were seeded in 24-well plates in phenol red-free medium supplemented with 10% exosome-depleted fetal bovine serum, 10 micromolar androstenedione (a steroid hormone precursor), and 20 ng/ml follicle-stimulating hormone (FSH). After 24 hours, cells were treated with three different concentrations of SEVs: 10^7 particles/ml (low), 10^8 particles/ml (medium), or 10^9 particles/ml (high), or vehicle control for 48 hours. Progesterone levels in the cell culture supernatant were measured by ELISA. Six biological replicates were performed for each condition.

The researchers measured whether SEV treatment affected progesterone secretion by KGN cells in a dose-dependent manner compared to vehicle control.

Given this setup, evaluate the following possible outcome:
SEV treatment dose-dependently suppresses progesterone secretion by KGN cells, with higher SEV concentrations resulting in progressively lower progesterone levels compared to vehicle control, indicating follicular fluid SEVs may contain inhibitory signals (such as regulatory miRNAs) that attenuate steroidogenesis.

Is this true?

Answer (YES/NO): NO